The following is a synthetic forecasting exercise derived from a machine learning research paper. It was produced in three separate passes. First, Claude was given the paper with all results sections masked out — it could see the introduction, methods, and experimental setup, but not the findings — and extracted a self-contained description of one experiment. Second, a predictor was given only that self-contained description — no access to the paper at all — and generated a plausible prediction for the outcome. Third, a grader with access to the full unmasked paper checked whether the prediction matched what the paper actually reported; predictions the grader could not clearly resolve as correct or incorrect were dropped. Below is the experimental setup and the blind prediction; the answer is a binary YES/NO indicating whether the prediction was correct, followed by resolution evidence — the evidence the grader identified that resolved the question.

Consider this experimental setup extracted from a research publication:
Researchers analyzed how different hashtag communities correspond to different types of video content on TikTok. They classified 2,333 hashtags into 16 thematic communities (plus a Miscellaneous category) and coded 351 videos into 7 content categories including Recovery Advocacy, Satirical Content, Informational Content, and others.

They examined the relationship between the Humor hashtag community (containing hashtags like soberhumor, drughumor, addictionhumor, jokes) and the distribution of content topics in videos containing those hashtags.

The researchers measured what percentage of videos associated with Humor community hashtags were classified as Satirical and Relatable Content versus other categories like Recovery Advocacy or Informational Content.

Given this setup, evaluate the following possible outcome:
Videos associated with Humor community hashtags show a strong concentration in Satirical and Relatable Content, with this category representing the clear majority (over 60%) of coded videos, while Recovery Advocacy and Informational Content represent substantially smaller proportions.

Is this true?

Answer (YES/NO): YES